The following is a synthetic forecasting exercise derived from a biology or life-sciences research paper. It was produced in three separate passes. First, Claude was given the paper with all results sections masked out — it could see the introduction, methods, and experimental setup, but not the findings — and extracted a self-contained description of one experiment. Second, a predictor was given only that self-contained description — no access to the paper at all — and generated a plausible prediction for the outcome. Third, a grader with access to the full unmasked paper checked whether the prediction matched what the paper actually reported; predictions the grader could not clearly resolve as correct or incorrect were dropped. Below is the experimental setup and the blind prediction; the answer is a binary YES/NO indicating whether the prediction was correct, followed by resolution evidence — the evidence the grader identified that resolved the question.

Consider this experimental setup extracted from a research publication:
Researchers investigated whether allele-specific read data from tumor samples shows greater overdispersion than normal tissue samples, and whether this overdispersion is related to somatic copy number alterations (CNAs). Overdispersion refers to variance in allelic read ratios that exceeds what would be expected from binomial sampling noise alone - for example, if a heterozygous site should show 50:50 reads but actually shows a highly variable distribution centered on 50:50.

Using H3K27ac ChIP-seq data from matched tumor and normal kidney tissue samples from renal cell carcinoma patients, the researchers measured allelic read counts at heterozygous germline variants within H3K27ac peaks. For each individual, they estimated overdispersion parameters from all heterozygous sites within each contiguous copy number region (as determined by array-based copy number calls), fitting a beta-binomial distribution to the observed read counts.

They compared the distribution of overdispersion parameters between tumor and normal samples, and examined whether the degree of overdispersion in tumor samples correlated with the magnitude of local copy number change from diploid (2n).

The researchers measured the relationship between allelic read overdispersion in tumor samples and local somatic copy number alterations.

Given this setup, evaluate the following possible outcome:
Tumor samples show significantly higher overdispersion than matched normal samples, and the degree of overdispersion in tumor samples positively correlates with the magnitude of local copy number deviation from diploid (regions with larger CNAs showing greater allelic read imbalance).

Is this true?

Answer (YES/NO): YES